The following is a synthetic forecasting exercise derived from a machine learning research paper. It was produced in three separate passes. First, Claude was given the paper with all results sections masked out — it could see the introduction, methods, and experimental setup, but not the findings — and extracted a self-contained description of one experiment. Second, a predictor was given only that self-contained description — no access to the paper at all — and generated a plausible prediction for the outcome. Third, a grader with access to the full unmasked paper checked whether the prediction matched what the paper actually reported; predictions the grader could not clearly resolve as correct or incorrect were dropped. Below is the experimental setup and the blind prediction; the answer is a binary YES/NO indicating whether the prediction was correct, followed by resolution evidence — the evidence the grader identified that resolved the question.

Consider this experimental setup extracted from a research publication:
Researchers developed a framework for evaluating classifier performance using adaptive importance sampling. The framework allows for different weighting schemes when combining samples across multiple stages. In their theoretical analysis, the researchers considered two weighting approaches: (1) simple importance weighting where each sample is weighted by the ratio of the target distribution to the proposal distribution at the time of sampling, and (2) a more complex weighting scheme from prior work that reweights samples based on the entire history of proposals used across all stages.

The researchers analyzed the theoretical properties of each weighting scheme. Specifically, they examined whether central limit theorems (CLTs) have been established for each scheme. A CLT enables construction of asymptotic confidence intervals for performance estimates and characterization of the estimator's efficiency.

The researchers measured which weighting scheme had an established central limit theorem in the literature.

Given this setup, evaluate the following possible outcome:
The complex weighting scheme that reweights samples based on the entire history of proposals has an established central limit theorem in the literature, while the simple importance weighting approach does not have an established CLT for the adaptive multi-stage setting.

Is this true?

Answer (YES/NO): NO